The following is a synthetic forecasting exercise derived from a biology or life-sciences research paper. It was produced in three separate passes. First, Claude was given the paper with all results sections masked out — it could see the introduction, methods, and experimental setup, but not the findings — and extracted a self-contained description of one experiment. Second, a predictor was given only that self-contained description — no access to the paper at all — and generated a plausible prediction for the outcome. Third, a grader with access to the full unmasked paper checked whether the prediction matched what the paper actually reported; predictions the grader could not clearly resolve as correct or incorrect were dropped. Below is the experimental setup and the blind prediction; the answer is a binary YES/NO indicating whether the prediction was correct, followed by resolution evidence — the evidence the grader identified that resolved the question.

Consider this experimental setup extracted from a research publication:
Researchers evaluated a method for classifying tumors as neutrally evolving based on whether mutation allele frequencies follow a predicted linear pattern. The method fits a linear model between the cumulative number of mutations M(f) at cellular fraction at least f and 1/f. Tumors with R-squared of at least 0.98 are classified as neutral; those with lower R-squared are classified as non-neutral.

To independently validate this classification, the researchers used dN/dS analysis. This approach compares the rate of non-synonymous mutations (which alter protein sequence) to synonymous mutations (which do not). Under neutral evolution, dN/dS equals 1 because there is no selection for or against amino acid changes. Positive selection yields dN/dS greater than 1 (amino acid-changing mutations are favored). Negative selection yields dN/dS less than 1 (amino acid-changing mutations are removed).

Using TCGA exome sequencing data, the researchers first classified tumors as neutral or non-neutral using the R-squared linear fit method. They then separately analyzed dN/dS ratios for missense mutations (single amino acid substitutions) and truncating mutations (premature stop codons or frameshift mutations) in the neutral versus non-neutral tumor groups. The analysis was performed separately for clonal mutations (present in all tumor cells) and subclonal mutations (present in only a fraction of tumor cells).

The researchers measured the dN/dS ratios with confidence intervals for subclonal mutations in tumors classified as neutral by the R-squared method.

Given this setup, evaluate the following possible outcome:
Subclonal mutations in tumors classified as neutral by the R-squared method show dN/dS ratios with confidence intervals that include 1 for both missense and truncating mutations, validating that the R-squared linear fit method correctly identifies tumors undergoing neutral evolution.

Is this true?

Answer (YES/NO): NO